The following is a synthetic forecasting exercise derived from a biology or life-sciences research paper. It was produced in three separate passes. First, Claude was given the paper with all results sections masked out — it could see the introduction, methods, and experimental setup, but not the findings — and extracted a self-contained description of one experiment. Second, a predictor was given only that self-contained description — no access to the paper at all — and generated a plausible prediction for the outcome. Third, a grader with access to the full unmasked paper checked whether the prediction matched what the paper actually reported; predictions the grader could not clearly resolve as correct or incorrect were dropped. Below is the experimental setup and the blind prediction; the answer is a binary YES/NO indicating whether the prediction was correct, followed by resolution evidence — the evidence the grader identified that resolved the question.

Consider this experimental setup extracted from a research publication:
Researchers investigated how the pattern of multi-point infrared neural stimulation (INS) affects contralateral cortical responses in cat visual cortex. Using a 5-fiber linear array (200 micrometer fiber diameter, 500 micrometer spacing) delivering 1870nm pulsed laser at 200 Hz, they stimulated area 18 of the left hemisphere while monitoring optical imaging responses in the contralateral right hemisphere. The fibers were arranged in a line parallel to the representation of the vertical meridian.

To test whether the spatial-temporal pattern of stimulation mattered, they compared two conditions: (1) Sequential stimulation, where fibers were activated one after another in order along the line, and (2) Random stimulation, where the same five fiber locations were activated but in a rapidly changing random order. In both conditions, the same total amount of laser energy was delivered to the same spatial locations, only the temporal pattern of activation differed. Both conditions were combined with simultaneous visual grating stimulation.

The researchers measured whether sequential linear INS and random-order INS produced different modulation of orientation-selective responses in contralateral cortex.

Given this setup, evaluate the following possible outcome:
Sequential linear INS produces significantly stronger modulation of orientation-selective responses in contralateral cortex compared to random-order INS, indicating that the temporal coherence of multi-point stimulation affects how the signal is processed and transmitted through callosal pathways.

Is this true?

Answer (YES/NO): YES